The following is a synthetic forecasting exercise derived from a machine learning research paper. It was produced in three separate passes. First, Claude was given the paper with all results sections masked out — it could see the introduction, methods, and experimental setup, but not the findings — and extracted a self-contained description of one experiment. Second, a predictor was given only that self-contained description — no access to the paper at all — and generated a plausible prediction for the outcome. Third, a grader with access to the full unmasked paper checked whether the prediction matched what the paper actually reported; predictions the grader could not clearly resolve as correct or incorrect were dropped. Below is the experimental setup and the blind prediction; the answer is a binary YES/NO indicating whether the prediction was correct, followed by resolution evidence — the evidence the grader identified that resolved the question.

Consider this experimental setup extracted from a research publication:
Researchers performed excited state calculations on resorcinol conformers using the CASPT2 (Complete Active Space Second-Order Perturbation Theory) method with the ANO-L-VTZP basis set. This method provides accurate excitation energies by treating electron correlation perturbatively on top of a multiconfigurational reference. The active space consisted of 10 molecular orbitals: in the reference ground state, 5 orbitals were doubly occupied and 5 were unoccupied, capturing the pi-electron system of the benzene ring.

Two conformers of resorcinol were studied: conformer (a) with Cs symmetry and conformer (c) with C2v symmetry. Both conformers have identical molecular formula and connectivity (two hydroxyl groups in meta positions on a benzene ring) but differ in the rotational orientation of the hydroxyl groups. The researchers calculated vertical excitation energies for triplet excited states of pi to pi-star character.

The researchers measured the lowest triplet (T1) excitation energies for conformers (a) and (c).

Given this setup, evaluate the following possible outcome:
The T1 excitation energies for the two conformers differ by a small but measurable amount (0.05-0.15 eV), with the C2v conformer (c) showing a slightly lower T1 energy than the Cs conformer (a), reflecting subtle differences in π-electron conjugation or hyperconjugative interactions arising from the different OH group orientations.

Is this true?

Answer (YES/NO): NO